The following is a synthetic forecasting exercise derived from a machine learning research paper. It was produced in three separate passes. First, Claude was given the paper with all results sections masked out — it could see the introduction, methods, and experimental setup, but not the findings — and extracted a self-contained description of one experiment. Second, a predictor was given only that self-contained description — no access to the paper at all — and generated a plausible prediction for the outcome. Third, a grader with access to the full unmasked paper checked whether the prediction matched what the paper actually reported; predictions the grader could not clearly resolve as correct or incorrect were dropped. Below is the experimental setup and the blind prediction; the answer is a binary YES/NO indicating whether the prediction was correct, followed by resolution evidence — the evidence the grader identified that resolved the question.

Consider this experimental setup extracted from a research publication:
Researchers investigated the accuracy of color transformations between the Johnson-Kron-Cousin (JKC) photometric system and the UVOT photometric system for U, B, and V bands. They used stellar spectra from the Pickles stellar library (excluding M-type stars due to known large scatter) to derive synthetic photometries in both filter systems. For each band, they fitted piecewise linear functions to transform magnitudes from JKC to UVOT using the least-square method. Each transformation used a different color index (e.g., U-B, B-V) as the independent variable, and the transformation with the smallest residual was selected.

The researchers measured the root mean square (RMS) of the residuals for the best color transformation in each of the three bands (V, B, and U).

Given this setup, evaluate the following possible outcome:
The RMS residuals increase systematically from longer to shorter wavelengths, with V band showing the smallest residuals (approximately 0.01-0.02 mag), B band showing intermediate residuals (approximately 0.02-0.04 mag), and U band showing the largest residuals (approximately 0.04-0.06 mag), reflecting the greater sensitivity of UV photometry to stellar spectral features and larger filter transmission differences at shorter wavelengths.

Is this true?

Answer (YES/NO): NO